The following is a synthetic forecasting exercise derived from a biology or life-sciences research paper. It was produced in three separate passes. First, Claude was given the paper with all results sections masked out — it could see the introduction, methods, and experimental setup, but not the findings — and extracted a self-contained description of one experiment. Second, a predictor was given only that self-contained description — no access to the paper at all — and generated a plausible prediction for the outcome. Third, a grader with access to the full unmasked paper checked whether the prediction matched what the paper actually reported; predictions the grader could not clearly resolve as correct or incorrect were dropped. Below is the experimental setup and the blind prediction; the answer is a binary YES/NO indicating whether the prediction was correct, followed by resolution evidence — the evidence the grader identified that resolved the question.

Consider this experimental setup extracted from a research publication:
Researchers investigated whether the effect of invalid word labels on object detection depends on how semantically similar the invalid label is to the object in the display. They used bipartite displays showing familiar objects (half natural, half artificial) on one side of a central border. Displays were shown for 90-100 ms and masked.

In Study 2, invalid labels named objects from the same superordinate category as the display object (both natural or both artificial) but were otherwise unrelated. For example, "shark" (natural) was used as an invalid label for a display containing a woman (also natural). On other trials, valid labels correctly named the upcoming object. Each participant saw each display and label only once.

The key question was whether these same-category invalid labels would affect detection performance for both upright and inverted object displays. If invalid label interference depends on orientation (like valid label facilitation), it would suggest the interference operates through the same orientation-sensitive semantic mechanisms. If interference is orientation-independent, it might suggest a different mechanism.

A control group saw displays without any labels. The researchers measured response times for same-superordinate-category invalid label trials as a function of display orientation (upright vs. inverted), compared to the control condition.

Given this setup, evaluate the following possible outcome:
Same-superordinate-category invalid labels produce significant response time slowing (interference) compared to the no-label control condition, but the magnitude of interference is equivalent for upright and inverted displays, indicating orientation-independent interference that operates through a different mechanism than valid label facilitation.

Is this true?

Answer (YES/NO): NO